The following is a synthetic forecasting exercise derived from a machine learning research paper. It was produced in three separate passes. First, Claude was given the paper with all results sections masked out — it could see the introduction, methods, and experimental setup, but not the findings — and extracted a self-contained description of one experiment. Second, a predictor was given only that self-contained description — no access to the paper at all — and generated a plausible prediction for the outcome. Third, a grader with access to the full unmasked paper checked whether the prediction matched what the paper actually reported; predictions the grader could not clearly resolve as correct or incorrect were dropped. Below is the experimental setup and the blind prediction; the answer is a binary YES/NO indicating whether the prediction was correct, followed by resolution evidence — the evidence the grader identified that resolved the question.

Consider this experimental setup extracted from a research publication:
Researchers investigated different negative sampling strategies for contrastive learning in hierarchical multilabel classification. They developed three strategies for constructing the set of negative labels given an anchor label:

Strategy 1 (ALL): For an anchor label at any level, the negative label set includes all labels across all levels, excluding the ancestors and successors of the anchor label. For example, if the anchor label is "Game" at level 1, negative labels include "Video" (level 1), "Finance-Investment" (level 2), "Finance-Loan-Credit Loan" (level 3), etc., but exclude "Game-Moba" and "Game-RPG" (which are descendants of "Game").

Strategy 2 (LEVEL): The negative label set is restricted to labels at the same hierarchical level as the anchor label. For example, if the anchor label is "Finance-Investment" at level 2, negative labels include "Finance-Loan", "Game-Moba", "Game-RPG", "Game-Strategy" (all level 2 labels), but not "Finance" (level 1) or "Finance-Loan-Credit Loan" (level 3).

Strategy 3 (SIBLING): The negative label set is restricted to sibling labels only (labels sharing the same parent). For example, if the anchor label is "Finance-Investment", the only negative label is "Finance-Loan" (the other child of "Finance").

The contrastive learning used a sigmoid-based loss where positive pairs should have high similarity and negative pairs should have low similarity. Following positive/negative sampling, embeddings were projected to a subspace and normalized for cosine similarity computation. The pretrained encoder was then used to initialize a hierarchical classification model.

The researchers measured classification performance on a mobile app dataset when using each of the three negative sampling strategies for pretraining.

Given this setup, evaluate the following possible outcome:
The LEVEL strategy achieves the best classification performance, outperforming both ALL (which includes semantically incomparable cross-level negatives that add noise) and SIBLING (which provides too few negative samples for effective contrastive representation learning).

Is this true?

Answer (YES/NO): YES